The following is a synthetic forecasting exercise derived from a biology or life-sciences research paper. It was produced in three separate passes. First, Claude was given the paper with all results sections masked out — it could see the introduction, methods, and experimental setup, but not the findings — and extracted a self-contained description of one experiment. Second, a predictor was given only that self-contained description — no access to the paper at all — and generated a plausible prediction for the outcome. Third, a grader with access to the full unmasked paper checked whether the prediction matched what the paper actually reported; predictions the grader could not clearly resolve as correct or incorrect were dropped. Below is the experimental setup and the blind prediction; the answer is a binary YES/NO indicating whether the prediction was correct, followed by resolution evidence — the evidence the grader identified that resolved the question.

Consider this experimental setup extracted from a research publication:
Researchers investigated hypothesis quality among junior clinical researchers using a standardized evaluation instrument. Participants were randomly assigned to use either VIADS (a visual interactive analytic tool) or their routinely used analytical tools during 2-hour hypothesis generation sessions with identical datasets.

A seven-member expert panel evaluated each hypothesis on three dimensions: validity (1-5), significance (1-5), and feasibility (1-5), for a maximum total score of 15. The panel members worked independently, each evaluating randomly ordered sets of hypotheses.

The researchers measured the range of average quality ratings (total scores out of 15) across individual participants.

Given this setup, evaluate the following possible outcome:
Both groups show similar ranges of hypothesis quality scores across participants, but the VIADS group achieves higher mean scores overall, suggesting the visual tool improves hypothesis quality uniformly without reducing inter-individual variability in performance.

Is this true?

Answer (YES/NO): NO